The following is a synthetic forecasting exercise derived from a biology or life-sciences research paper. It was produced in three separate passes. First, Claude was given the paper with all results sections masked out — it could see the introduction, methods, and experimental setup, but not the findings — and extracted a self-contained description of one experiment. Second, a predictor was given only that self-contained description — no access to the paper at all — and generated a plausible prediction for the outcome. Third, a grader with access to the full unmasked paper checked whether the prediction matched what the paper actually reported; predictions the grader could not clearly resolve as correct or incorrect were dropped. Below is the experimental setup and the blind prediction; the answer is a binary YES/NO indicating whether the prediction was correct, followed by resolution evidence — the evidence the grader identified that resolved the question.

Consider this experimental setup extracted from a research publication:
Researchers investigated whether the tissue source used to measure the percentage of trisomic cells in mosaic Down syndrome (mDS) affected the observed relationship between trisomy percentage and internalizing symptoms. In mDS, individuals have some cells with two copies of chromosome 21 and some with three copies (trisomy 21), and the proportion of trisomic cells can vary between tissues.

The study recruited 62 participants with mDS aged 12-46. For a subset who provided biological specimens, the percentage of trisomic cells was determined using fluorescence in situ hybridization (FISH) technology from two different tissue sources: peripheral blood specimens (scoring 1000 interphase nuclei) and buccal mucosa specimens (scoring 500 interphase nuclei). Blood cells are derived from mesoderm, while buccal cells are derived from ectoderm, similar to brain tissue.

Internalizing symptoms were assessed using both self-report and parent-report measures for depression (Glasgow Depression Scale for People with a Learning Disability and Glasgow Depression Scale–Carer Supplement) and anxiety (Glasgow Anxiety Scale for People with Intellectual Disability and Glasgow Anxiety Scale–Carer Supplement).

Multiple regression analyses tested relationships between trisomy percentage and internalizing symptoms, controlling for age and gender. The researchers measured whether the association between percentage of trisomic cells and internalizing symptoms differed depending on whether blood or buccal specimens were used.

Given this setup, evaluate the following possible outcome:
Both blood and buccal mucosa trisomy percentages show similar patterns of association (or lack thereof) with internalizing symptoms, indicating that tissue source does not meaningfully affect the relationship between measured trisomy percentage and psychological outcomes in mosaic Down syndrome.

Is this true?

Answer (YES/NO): NO